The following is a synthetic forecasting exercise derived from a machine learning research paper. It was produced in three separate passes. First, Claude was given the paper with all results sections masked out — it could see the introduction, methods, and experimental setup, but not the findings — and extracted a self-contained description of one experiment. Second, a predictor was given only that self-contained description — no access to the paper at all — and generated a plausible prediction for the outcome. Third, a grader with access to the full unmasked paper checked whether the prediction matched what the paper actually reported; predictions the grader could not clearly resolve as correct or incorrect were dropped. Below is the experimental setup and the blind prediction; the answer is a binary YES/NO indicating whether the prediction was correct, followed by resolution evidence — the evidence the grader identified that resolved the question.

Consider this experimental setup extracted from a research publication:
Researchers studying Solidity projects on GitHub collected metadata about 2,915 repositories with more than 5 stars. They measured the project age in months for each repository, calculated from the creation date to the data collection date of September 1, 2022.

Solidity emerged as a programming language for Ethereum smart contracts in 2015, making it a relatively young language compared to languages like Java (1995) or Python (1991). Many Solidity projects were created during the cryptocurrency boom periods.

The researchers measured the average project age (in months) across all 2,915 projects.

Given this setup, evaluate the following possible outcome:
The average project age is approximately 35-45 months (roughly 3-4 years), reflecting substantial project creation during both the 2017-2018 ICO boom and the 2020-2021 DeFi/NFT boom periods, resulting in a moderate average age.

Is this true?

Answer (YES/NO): NO